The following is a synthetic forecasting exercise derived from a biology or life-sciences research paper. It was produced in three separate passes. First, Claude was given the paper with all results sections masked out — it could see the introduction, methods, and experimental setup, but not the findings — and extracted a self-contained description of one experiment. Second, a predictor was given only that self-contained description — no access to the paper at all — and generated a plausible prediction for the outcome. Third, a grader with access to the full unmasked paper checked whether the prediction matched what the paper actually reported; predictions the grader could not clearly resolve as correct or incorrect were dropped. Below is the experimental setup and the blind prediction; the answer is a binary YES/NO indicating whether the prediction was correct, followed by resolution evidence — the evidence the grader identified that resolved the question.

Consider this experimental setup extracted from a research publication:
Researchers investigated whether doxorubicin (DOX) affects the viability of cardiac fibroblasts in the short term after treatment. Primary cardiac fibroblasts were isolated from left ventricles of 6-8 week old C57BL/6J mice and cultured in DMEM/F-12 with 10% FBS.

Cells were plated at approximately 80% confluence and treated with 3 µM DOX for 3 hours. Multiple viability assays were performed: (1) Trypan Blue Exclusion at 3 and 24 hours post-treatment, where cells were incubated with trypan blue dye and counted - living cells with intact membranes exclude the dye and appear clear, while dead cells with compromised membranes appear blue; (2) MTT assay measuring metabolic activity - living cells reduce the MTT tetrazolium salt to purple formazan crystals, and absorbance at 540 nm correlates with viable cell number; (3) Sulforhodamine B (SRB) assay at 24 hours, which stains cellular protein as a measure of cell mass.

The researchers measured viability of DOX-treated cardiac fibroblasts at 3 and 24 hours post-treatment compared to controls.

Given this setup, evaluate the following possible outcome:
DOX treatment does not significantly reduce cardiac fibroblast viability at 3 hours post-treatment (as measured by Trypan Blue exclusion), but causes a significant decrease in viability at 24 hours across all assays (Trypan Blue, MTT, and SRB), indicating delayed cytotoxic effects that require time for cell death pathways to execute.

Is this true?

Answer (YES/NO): NO